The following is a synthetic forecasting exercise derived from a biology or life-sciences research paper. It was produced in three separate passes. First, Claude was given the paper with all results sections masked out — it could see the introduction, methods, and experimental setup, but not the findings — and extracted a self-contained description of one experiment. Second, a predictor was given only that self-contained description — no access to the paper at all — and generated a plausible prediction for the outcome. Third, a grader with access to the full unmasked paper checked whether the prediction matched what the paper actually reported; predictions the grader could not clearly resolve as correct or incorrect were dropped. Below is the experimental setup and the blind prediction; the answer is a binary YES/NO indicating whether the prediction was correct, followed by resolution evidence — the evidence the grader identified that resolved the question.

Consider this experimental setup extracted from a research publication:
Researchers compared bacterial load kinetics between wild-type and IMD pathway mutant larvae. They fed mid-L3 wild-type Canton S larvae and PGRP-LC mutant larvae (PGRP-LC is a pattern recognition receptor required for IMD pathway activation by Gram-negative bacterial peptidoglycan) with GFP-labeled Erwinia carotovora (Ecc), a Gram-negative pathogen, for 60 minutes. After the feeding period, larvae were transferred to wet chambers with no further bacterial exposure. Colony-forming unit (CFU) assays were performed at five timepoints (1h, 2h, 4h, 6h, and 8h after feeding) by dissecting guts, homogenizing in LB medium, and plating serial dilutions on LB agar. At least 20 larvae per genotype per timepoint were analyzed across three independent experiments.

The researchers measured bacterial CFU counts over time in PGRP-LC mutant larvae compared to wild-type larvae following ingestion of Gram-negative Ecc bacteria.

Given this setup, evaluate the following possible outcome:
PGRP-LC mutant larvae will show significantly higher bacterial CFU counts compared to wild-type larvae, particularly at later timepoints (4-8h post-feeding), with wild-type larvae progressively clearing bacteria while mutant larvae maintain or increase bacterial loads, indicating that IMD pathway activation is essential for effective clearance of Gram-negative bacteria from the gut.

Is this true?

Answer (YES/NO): YES